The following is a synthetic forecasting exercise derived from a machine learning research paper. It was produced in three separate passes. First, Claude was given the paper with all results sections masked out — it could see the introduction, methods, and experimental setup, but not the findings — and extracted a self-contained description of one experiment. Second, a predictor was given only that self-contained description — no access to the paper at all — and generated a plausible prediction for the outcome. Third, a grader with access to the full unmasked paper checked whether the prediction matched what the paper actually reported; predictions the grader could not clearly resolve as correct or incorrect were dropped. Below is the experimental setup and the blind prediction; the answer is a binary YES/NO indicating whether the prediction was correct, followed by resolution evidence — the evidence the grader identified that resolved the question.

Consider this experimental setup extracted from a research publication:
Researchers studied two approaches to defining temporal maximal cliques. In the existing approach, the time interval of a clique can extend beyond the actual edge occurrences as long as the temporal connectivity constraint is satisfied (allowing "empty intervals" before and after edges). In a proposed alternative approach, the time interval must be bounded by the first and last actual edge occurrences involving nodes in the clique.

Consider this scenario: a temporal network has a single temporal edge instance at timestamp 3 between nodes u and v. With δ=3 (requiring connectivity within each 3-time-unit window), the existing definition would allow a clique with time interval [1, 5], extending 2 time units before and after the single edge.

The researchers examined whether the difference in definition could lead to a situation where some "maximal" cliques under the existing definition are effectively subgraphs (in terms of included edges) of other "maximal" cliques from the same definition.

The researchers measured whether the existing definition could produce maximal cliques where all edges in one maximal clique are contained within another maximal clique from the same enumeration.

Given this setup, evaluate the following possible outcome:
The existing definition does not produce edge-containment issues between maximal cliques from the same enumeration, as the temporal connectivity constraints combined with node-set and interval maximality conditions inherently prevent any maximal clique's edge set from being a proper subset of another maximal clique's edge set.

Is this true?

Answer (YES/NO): NO